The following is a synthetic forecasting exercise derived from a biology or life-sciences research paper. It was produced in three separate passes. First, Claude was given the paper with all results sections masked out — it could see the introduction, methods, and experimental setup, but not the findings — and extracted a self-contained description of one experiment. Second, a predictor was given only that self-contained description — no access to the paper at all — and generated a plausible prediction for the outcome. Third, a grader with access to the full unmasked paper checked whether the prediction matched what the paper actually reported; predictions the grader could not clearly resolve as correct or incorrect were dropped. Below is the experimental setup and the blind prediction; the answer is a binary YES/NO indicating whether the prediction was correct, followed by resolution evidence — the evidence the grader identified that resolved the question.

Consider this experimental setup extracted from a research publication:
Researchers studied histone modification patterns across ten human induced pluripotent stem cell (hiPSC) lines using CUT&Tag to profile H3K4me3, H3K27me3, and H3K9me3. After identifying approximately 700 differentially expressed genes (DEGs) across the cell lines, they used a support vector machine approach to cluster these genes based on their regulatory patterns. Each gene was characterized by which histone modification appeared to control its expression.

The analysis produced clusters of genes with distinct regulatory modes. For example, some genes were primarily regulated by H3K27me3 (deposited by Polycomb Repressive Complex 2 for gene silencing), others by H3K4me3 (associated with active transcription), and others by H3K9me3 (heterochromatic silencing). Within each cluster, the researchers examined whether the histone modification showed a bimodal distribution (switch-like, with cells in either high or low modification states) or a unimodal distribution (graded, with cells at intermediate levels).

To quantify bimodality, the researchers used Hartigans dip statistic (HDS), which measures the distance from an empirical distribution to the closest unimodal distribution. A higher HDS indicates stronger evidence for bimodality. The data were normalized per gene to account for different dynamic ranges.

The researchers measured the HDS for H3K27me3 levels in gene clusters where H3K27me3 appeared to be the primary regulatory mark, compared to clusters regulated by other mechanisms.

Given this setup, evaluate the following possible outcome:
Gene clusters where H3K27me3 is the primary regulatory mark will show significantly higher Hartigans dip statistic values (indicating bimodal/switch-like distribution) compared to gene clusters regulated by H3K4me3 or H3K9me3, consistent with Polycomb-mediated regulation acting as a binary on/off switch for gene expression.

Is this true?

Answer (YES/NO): YES